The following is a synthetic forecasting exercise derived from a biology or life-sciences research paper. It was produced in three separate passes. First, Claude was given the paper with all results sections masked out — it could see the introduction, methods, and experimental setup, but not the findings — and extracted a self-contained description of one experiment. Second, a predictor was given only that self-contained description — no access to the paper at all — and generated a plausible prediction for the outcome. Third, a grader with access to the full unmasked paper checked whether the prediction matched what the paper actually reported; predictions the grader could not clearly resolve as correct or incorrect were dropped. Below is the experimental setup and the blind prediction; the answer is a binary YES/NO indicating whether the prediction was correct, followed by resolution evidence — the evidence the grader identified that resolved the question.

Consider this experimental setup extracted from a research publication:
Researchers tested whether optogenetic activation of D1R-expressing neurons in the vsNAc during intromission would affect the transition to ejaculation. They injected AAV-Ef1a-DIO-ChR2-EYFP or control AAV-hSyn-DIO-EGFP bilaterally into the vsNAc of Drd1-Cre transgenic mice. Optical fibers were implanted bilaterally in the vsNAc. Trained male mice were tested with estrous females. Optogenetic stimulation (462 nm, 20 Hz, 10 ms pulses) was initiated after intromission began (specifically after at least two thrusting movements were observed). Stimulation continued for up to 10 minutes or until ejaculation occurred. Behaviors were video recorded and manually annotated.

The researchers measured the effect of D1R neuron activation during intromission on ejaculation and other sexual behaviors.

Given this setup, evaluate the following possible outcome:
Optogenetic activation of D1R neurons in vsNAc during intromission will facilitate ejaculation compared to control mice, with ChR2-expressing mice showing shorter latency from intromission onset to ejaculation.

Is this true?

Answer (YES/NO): NO